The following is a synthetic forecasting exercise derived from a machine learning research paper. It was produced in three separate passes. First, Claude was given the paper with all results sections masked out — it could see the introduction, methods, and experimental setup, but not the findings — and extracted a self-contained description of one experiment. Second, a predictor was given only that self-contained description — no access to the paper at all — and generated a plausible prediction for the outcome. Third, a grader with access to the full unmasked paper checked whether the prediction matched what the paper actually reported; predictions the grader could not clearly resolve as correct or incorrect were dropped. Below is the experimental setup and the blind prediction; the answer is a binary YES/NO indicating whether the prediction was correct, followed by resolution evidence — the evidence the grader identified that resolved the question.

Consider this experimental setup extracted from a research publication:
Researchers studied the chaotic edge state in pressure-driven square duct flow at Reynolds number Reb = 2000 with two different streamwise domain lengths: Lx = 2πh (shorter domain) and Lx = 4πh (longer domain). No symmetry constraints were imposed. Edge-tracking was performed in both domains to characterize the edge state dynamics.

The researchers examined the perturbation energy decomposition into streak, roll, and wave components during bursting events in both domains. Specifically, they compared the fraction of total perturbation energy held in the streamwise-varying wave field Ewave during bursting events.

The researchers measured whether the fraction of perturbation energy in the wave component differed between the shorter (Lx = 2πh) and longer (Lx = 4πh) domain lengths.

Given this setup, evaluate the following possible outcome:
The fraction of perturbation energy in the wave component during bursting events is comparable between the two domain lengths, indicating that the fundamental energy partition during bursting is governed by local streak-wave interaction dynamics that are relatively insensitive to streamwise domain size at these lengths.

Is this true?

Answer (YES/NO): NO